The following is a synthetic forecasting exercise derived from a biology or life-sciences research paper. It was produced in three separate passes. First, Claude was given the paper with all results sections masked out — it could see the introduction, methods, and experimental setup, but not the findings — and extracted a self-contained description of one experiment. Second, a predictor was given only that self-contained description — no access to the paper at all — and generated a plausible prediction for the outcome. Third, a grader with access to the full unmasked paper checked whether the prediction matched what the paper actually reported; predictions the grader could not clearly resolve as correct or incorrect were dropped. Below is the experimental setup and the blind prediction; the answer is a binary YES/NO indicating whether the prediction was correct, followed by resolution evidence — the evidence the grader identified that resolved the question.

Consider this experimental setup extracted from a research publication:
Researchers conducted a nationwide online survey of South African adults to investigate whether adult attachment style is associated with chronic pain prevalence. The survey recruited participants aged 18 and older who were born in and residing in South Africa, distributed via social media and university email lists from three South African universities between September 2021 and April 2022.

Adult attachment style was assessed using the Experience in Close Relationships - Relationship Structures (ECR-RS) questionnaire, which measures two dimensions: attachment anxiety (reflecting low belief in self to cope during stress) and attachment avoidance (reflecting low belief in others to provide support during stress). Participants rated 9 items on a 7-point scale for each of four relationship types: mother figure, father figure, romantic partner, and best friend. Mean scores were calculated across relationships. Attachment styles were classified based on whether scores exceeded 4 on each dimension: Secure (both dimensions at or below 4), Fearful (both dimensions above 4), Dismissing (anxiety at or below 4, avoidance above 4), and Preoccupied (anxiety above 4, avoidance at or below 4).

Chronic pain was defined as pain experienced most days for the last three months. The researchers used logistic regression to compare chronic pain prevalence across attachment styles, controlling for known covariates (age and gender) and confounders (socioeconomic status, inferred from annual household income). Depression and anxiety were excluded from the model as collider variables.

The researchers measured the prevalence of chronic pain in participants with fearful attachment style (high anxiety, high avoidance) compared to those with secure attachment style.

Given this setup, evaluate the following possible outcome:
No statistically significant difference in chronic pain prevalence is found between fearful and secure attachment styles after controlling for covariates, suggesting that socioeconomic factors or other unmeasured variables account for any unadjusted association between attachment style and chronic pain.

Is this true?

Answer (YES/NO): NO